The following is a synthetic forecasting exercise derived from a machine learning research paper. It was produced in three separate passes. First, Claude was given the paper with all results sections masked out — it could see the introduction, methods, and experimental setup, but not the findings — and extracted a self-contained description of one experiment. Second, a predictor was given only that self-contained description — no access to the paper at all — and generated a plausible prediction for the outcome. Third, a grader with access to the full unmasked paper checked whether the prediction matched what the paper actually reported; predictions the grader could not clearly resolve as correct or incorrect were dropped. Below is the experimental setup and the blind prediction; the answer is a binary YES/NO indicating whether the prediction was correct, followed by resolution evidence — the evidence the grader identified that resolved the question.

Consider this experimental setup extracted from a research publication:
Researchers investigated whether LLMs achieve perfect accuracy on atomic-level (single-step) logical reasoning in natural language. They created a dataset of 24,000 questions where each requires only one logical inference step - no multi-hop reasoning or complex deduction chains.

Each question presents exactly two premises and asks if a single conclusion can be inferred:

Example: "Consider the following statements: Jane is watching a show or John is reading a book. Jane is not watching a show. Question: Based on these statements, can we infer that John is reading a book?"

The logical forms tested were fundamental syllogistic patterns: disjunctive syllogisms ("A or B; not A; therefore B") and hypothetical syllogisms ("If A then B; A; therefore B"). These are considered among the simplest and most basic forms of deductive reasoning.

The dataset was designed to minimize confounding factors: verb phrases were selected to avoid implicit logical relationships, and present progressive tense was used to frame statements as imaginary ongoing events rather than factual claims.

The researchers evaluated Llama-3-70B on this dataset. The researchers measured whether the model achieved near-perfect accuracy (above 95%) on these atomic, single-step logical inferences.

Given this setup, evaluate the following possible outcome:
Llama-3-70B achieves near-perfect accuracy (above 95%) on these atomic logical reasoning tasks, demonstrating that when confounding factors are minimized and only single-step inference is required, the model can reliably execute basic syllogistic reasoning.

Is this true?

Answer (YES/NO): NO